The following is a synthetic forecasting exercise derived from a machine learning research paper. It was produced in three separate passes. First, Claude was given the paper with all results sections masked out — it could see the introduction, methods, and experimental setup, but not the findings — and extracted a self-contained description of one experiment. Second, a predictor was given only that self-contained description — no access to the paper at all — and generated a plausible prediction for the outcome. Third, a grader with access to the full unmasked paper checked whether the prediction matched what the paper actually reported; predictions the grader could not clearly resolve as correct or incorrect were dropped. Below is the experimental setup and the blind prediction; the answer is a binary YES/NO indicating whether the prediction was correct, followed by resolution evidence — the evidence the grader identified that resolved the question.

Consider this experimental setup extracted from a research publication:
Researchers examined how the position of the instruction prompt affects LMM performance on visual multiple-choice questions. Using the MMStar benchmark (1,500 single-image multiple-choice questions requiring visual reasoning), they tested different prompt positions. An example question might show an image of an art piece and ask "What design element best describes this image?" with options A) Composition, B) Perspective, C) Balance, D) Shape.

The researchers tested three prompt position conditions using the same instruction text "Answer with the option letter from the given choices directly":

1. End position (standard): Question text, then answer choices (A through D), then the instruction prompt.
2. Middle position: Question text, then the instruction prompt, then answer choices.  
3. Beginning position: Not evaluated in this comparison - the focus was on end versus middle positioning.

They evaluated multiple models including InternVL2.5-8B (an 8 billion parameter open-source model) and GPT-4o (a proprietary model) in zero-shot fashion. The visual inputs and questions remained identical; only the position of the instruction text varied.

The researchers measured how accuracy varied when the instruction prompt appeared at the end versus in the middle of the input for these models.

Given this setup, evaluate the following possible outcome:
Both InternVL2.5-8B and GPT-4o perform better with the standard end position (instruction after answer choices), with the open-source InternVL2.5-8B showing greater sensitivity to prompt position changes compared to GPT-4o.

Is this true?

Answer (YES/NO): NO